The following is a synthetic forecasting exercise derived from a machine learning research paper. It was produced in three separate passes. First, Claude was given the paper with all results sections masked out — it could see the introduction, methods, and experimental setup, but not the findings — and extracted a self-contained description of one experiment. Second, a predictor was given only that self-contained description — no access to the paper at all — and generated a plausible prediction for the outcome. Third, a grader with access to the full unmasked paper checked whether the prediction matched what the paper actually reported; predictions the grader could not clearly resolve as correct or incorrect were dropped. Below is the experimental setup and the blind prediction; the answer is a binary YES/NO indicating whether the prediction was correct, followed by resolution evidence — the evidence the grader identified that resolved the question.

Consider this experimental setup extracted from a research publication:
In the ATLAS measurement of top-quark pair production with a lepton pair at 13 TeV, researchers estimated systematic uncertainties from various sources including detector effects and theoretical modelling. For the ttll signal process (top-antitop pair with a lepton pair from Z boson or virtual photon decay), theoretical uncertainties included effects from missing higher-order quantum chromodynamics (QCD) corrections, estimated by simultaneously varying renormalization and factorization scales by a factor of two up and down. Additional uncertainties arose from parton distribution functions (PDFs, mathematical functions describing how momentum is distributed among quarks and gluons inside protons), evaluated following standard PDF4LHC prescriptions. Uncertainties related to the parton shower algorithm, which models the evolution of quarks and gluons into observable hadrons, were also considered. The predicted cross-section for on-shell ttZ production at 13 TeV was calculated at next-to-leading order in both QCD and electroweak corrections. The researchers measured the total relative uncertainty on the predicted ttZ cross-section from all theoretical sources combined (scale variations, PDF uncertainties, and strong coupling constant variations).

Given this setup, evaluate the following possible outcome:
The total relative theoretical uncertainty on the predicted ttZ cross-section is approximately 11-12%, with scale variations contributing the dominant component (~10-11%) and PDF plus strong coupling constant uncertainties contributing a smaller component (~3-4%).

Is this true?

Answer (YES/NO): NO